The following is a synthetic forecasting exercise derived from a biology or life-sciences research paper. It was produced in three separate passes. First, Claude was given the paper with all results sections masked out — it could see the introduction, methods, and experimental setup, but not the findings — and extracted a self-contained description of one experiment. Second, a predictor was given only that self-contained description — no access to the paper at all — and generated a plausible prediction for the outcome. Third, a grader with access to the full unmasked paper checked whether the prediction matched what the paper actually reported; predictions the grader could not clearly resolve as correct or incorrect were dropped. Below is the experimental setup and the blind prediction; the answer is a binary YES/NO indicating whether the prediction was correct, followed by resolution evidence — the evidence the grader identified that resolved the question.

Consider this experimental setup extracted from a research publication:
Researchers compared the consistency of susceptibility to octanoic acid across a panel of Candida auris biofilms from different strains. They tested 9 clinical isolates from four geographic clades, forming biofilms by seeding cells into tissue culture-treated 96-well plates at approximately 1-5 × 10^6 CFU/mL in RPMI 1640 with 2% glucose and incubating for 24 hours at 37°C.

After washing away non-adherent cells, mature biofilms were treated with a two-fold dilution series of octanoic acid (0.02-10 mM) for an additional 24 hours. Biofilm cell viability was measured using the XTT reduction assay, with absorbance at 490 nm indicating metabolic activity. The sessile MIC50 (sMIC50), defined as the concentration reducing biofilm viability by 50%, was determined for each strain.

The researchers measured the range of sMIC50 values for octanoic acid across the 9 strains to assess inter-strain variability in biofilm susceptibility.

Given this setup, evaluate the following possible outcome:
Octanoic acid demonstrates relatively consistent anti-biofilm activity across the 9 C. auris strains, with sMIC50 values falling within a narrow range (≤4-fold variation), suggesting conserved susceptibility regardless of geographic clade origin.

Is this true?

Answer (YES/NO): NO